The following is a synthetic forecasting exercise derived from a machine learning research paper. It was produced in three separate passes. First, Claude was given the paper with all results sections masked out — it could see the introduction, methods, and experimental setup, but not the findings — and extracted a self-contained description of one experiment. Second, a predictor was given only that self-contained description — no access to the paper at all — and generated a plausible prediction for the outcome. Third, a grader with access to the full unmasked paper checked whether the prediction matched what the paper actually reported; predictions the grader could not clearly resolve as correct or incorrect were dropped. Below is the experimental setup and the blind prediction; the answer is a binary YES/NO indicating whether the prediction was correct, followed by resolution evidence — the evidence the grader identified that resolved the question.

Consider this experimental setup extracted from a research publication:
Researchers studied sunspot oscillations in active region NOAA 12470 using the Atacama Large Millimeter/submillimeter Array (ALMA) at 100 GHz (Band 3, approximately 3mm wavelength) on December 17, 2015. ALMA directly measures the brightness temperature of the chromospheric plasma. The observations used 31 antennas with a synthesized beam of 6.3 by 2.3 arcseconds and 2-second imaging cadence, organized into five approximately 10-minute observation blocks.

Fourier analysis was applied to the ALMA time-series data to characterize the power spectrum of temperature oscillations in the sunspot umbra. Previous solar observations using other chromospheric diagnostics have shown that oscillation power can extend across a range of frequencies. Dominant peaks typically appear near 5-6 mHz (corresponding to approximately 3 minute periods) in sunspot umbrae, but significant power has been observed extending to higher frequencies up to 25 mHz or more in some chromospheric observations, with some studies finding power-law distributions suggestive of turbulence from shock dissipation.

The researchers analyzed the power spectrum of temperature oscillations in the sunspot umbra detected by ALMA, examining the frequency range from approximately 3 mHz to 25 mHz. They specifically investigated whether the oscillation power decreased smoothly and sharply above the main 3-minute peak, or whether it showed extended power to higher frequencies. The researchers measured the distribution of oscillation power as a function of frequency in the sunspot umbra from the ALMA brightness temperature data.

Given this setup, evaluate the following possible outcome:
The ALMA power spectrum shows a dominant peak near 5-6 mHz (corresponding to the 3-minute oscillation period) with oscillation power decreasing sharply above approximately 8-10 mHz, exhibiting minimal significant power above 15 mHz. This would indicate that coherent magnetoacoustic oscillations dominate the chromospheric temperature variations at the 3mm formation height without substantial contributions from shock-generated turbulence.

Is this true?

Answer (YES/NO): NO